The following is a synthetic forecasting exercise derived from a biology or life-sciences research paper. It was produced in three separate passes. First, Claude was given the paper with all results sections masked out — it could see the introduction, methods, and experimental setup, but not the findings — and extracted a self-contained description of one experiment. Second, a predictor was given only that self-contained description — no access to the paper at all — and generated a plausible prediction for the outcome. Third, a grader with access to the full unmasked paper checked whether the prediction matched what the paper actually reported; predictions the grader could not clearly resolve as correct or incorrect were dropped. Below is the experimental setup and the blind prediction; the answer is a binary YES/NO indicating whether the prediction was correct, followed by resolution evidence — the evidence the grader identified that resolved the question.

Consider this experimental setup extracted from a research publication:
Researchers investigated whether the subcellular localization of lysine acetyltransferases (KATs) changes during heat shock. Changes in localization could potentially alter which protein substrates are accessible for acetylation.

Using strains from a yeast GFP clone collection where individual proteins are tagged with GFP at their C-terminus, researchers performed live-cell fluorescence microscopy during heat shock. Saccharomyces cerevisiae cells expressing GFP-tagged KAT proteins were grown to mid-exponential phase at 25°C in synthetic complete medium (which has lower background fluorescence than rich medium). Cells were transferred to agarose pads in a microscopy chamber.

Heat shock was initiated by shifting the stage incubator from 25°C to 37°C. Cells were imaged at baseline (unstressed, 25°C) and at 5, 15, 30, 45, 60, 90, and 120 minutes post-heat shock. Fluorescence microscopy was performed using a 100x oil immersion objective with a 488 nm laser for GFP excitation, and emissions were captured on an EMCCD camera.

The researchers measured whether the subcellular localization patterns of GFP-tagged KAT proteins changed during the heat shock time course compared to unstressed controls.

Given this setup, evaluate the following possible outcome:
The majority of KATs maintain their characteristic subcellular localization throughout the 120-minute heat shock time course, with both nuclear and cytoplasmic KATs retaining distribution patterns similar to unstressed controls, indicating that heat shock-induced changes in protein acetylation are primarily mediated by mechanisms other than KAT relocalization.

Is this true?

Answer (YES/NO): YES